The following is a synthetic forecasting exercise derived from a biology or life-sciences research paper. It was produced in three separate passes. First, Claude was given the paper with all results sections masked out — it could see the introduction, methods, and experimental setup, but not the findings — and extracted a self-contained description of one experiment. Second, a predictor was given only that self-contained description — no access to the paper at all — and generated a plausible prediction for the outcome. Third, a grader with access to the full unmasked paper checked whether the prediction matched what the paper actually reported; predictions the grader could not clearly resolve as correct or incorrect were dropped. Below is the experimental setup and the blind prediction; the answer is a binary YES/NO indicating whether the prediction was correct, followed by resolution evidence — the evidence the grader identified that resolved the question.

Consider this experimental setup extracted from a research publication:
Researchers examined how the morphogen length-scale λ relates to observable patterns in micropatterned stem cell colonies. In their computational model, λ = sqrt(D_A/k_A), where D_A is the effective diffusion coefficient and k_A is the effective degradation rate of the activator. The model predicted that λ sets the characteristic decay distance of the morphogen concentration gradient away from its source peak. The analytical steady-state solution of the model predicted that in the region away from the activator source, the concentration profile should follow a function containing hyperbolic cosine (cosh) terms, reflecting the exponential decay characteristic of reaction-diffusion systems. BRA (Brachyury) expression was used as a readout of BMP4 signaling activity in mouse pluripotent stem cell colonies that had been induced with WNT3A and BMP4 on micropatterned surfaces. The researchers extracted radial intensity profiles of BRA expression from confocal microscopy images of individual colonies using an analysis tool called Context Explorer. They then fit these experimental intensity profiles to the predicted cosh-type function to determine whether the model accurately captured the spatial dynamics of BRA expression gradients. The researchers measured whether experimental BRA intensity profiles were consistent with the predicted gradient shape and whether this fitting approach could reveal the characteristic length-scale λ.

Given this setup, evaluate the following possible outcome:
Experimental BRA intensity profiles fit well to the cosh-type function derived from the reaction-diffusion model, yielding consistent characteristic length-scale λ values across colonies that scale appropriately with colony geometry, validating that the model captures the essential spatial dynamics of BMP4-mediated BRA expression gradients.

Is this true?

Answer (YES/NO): NO